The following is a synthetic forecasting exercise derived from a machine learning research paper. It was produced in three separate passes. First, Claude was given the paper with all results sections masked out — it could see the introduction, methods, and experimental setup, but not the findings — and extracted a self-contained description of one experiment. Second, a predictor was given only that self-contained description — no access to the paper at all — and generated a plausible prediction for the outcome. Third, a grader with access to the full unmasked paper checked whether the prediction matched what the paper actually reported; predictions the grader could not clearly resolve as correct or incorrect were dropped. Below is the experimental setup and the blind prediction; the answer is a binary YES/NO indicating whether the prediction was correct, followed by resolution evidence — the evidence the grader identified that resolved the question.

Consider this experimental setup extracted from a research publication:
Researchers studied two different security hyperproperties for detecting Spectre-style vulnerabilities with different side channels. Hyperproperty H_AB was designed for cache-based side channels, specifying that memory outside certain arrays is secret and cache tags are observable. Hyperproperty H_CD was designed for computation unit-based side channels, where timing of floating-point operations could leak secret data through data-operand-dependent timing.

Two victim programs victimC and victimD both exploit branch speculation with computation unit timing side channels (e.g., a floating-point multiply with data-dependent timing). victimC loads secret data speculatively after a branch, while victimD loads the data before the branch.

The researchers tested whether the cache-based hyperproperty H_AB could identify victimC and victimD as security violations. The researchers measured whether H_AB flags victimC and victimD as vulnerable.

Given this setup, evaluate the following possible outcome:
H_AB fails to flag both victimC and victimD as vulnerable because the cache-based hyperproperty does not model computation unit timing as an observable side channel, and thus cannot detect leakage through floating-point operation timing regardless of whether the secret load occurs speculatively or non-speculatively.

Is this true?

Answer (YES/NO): YES